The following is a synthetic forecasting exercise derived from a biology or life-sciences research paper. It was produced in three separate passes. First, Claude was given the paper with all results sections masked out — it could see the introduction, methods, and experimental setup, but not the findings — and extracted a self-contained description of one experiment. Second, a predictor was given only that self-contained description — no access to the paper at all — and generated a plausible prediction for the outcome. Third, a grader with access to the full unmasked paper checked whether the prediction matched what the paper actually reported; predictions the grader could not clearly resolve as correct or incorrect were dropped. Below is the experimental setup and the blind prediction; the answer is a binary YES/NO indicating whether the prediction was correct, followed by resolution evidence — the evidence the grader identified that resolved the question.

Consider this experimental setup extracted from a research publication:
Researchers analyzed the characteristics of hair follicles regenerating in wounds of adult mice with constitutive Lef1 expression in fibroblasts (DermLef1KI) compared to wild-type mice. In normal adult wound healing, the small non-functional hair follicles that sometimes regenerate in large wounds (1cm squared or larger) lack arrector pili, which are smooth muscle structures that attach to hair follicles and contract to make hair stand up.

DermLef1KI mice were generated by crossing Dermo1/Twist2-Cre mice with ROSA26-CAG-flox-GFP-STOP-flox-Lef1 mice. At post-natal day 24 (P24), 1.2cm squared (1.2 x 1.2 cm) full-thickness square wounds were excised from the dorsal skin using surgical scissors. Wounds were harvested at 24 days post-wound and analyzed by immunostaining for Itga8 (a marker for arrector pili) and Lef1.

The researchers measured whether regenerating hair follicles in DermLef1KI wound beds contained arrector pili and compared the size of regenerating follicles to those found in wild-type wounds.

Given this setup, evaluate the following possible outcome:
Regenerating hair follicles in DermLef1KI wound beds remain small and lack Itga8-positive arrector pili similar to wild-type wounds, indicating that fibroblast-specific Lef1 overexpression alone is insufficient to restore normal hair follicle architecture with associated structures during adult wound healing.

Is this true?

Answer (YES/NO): NO